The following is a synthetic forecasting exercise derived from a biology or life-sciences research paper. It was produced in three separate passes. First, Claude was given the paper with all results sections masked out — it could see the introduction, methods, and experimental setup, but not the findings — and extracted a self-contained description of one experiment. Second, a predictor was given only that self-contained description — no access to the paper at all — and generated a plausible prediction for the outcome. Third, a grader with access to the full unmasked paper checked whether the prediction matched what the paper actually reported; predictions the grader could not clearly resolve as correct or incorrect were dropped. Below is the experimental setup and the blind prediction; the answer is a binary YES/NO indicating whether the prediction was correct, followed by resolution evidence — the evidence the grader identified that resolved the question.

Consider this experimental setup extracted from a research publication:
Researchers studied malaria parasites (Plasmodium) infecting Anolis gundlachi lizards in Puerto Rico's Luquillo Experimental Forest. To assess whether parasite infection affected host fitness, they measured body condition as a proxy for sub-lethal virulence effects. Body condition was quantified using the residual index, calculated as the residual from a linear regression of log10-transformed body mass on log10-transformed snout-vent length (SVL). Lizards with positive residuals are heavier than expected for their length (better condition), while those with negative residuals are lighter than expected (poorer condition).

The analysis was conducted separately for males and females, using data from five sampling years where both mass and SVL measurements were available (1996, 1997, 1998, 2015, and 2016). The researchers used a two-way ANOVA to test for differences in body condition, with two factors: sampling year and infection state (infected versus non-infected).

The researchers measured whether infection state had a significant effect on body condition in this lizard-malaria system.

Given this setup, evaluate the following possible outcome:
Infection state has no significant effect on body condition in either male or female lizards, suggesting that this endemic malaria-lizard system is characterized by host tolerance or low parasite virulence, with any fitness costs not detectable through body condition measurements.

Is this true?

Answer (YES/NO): YES